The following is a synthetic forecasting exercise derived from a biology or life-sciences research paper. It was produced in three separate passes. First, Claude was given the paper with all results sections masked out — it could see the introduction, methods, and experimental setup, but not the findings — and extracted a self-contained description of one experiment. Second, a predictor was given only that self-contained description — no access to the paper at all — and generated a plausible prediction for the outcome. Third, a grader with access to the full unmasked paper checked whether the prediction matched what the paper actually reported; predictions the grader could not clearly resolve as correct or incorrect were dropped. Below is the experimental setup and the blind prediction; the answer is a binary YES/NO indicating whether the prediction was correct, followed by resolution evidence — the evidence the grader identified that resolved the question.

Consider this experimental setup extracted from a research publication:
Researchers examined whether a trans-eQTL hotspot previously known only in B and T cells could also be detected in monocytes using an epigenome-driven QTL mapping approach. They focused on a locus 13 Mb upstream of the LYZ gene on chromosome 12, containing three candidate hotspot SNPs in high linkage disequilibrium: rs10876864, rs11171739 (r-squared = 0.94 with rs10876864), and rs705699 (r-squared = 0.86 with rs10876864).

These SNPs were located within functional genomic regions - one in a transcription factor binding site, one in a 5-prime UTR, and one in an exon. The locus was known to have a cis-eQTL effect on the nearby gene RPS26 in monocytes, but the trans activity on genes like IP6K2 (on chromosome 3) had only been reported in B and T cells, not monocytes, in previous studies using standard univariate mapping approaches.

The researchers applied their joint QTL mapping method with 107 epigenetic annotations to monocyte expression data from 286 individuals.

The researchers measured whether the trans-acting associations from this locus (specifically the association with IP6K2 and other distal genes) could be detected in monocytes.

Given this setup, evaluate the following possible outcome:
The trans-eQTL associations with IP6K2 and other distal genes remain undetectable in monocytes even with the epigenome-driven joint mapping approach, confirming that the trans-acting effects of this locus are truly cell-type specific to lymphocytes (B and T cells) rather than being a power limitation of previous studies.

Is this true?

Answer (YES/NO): NO